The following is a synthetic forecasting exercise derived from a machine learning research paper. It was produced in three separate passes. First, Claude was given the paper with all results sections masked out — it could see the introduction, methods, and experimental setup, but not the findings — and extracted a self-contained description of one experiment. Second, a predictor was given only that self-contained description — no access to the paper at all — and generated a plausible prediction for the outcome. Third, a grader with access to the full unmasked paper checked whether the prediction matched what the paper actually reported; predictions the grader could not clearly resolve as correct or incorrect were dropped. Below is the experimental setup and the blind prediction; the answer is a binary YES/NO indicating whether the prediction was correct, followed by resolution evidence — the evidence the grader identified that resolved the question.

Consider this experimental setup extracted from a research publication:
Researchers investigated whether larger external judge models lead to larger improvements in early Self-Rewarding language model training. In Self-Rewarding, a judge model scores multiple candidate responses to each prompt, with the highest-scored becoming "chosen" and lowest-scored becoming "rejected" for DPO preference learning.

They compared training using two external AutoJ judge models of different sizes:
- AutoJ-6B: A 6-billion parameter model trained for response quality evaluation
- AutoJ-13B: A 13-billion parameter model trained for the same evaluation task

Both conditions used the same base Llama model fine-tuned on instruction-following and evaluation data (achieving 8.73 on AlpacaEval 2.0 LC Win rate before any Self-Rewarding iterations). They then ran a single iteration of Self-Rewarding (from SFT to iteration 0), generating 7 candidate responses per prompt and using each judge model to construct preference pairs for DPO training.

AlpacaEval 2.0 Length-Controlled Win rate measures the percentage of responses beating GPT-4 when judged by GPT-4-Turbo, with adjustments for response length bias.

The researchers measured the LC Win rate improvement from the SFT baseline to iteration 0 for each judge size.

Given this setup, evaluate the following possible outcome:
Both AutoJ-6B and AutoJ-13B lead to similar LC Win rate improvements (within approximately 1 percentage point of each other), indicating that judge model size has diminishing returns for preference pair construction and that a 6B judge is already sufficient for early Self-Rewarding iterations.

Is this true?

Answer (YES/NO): NO